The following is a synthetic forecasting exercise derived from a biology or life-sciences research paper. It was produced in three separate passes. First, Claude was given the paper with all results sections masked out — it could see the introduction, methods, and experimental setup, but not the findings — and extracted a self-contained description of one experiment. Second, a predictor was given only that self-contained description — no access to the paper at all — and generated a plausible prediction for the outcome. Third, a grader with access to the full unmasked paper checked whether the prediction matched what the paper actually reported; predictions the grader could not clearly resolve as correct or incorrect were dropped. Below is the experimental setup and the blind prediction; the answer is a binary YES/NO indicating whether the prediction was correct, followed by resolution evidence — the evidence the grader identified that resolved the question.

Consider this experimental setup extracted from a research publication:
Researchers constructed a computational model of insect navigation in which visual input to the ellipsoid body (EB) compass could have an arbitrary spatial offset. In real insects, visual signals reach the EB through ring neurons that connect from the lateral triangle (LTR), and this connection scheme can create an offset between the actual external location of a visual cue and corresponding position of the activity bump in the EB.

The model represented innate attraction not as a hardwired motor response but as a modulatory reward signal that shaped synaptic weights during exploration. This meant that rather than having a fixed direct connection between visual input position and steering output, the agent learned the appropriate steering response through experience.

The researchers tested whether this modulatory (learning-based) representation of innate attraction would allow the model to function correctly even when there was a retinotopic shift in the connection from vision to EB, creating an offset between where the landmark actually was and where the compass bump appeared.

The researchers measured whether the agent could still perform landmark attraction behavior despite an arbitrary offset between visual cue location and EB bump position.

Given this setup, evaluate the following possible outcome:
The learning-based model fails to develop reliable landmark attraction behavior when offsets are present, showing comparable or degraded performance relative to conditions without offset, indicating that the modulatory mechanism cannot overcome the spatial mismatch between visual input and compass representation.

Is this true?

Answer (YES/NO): NO